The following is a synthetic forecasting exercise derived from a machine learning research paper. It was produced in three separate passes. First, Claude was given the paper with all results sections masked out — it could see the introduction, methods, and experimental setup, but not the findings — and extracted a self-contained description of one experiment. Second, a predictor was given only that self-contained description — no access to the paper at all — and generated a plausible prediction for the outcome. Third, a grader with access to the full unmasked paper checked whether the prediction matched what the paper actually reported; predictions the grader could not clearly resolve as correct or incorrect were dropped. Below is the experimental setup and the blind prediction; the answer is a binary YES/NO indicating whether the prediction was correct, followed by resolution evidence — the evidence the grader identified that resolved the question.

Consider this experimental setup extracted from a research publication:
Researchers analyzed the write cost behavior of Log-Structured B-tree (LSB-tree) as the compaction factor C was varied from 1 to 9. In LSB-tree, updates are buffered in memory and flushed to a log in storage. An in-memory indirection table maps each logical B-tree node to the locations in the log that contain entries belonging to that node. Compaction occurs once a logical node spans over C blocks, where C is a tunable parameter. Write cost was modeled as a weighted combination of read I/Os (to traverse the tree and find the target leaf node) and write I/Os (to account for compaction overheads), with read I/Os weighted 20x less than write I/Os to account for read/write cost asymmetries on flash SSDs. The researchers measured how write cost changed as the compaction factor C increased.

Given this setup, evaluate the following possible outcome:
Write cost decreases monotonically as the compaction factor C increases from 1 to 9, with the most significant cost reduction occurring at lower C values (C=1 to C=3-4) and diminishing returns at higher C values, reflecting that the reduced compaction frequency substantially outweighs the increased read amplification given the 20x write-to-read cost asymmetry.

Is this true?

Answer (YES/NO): NO